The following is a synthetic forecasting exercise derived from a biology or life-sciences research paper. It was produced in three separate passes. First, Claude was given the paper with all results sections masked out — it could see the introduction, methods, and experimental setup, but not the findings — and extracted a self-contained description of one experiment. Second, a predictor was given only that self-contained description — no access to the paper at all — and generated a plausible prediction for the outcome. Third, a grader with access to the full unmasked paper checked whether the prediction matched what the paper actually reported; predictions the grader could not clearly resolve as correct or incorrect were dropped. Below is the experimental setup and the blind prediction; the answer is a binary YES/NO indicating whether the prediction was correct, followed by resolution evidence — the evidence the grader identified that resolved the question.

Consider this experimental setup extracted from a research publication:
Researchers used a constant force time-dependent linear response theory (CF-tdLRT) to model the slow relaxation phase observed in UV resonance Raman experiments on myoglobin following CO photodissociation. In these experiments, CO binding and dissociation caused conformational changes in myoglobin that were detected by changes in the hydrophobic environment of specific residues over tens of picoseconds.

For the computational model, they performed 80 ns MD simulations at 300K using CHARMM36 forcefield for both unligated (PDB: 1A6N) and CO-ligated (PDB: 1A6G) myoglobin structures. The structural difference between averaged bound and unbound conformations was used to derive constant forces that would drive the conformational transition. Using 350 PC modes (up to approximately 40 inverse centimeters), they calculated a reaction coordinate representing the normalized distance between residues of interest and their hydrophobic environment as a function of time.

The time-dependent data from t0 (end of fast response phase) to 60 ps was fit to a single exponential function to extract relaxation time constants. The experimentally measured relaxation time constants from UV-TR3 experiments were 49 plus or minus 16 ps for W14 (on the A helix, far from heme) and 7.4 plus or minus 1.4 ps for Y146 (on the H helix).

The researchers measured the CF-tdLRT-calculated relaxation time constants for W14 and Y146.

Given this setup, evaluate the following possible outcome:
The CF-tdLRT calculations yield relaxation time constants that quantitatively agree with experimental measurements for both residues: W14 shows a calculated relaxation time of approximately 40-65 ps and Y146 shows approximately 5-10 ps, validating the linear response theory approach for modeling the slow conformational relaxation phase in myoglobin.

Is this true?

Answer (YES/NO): NO